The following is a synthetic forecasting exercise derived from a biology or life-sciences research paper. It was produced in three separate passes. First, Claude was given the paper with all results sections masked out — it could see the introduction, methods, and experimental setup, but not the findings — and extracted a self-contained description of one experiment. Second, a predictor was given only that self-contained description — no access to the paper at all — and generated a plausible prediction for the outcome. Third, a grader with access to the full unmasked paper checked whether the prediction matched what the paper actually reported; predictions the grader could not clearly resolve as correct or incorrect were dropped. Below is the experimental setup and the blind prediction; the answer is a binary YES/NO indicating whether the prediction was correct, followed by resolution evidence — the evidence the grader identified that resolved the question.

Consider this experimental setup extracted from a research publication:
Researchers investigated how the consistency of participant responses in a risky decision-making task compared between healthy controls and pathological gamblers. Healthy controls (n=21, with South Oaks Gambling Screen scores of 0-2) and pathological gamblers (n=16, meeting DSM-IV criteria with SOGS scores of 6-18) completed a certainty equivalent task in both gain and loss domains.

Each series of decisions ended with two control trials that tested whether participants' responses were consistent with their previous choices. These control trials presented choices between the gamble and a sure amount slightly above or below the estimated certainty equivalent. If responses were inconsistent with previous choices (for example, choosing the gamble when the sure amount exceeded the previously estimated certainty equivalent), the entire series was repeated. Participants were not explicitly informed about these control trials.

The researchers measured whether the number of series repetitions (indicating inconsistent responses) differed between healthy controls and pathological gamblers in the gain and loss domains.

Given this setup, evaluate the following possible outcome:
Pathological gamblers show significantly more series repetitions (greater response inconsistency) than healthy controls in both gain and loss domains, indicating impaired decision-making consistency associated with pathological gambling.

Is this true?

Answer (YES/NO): NO